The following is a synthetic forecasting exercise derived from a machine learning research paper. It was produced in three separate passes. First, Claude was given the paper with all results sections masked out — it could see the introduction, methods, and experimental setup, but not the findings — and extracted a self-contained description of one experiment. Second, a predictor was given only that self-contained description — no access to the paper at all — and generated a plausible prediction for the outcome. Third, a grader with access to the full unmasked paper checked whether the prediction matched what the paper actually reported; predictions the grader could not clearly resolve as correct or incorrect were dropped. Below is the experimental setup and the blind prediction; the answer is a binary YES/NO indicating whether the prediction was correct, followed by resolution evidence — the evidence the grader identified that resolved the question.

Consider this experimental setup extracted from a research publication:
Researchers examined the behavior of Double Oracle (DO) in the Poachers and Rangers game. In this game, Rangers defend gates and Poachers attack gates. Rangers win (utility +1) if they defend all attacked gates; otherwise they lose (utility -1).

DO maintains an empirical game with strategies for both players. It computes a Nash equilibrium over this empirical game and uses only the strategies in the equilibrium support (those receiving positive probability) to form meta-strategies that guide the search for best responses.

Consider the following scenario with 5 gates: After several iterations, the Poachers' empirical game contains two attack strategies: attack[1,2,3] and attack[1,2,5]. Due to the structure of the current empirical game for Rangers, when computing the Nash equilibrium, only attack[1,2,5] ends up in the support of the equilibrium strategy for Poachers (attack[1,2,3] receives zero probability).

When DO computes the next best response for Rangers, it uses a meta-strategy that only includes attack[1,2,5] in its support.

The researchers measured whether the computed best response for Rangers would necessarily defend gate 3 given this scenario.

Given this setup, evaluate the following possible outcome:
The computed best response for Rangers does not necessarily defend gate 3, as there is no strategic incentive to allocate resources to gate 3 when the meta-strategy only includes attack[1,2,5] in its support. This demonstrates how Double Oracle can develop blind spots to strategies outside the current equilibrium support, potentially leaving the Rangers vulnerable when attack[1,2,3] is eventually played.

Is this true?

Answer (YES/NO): YES